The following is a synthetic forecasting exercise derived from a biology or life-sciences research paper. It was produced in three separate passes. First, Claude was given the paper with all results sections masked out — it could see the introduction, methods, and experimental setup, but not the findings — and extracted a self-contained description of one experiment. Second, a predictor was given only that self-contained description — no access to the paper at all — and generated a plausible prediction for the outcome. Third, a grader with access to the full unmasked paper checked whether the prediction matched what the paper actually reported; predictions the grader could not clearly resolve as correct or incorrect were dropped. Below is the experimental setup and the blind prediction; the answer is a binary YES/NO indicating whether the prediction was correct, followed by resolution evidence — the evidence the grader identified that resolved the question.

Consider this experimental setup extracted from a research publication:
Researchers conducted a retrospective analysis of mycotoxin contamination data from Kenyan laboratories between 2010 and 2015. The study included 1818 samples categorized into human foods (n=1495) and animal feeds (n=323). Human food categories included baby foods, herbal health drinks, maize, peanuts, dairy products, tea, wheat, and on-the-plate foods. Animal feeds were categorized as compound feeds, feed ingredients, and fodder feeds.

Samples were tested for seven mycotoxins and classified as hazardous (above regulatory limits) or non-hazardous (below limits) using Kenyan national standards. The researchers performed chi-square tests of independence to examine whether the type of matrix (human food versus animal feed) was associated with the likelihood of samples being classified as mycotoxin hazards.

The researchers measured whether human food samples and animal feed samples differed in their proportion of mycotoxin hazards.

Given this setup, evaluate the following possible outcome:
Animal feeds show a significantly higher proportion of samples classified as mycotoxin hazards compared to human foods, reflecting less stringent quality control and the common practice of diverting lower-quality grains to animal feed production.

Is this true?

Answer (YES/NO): YES